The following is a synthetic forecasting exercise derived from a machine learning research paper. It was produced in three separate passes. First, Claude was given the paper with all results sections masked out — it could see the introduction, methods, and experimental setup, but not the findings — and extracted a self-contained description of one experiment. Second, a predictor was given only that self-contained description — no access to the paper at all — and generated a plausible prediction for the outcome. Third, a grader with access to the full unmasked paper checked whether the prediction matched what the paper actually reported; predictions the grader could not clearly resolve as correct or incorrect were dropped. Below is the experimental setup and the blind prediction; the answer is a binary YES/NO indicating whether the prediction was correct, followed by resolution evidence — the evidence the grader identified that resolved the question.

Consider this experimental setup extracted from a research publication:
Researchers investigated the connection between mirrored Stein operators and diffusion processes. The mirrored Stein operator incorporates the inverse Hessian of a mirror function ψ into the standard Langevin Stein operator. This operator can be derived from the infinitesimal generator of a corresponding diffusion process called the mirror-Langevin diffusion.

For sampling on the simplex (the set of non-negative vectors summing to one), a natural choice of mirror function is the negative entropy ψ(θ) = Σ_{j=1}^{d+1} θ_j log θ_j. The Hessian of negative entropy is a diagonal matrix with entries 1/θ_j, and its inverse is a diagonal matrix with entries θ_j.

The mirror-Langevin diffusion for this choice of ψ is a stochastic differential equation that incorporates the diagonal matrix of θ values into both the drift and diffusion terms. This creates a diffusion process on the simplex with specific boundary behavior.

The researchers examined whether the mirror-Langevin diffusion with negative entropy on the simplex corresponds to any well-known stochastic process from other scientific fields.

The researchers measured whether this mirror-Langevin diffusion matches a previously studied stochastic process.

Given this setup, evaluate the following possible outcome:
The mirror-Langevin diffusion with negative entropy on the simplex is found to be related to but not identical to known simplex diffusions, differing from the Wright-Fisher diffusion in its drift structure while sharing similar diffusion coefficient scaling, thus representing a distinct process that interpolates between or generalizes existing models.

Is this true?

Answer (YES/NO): NO